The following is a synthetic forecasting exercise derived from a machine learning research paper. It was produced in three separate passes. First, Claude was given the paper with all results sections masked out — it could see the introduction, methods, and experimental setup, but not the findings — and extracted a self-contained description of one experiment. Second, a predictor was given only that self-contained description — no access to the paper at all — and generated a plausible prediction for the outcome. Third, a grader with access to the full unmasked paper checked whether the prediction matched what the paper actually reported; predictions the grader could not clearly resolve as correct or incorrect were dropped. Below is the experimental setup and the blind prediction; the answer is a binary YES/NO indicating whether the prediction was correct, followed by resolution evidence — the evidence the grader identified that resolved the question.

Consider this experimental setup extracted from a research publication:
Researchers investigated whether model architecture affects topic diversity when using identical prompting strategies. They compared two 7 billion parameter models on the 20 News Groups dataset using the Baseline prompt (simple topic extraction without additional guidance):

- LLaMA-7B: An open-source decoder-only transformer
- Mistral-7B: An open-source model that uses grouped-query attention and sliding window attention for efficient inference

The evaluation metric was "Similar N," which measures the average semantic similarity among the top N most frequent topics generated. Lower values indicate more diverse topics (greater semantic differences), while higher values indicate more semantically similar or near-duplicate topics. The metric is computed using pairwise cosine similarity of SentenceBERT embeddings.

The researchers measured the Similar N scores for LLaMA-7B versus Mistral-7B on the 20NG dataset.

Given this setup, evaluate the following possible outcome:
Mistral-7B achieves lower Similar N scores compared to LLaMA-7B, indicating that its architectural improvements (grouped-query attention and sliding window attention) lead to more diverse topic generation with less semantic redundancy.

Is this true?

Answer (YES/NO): NO